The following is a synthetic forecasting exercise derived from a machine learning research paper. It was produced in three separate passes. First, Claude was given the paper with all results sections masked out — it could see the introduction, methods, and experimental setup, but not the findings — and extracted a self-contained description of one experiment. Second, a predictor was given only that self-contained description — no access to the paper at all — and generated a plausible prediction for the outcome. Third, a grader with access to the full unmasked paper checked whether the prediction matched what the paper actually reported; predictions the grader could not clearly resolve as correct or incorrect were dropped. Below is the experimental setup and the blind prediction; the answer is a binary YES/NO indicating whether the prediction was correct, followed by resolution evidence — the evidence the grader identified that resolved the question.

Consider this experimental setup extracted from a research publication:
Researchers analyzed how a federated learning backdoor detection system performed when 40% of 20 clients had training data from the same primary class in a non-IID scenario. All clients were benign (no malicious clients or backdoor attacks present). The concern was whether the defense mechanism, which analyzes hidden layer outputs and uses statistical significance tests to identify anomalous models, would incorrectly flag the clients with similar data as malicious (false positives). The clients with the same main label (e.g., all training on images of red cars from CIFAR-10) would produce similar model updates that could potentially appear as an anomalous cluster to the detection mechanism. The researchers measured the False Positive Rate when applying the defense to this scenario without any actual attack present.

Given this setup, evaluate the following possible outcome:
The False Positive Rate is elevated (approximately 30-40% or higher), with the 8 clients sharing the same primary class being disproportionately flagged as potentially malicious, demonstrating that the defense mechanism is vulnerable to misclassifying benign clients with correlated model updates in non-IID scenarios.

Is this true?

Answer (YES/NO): NO